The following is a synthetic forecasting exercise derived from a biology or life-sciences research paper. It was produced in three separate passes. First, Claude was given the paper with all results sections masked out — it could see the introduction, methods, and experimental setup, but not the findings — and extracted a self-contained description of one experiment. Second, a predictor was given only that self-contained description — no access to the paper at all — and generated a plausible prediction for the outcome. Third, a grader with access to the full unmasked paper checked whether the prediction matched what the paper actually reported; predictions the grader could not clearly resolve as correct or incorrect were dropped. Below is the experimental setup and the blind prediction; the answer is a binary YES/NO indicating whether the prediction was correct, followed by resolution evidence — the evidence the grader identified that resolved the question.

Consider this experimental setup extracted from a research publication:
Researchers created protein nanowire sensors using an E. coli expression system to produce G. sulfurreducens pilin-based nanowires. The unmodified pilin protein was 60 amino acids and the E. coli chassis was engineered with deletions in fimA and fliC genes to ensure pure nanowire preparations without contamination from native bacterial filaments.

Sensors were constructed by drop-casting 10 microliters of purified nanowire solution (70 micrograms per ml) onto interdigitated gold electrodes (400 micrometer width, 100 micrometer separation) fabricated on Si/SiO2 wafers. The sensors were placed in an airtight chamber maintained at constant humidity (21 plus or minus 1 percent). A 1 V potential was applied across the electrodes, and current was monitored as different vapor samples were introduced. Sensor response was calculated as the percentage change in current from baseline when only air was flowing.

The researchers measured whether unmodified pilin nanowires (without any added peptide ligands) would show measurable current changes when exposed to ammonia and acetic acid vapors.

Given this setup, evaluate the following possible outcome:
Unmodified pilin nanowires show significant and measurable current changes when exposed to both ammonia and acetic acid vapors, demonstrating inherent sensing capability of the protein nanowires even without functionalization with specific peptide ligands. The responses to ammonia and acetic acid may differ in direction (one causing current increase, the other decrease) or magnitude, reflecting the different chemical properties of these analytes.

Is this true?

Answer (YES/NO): YES